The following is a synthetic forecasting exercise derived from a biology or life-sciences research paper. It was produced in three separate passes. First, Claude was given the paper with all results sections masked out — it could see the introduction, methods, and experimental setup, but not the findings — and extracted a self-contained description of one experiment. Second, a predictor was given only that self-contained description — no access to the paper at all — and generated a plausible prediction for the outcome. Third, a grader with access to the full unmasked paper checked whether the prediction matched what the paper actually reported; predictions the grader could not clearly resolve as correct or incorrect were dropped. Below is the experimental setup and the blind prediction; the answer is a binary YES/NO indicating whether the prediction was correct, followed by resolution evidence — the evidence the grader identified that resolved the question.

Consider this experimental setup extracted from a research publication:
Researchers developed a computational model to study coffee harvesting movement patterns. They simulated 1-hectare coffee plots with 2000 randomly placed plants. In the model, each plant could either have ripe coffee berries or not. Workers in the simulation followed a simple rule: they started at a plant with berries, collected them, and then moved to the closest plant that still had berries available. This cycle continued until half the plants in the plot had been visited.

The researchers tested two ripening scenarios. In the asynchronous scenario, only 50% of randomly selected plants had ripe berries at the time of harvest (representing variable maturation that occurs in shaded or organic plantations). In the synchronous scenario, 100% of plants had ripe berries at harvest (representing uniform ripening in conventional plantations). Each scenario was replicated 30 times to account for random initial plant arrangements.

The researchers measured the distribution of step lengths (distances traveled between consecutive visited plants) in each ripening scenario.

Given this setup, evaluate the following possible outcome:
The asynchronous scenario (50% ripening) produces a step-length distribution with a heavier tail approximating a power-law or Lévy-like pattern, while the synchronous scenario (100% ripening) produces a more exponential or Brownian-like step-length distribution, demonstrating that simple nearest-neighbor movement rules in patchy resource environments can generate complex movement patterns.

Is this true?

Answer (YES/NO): NO